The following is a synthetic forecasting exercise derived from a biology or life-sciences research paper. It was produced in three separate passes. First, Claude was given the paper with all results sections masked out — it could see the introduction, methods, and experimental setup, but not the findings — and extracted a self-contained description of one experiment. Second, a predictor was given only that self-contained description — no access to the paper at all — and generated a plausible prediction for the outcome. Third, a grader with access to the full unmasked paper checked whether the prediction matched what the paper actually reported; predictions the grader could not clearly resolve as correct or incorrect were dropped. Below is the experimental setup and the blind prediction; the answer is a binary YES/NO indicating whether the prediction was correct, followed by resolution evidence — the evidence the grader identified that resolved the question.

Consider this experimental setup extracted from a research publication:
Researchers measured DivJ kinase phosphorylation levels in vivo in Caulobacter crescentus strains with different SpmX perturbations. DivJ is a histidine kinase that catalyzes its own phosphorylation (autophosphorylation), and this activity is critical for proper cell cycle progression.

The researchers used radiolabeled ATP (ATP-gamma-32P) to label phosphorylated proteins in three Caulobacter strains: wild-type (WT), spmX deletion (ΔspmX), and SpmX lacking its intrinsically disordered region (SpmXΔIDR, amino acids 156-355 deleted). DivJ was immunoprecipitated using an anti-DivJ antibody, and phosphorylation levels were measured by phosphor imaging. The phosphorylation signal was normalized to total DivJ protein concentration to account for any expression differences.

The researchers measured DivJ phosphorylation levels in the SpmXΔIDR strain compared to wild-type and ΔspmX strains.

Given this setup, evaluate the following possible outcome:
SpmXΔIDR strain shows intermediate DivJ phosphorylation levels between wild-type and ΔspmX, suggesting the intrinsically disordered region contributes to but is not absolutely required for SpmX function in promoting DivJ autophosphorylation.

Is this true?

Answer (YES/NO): NO